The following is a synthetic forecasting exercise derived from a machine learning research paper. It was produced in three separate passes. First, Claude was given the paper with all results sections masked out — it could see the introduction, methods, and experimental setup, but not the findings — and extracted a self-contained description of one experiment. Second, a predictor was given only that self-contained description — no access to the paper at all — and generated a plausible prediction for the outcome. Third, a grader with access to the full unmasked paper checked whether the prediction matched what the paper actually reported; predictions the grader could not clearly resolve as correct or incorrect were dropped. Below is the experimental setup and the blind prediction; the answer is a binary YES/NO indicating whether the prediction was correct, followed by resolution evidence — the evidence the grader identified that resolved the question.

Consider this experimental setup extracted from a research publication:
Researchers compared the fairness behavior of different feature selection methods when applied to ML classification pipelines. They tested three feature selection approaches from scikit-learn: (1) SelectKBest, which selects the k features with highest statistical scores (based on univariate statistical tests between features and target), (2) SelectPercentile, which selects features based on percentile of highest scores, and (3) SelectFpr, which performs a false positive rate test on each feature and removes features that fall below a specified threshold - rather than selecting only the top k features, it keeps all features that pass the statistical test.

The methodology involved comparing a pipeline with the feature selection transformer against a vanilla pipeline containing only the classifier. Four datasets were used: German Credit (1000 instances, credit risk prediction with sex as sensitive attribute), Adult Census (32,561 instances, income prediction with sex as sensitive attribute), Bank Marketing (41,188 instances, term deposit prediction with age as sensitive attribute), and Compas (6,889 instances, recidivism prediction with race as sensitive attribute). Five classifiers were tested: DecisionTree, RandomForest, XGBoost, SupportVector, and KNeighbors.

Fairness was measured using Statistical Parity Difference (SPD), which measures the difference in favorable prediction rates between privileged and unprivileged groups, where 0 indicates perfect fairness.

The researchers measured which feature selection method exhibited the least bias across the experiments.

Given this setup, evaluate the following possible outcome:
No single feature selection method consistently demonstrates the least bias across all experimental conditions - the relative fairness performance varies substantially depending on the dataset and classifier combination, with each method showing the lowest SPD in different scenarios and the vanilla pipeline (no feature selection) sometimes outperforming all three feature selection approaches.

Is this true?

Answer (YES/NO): NO